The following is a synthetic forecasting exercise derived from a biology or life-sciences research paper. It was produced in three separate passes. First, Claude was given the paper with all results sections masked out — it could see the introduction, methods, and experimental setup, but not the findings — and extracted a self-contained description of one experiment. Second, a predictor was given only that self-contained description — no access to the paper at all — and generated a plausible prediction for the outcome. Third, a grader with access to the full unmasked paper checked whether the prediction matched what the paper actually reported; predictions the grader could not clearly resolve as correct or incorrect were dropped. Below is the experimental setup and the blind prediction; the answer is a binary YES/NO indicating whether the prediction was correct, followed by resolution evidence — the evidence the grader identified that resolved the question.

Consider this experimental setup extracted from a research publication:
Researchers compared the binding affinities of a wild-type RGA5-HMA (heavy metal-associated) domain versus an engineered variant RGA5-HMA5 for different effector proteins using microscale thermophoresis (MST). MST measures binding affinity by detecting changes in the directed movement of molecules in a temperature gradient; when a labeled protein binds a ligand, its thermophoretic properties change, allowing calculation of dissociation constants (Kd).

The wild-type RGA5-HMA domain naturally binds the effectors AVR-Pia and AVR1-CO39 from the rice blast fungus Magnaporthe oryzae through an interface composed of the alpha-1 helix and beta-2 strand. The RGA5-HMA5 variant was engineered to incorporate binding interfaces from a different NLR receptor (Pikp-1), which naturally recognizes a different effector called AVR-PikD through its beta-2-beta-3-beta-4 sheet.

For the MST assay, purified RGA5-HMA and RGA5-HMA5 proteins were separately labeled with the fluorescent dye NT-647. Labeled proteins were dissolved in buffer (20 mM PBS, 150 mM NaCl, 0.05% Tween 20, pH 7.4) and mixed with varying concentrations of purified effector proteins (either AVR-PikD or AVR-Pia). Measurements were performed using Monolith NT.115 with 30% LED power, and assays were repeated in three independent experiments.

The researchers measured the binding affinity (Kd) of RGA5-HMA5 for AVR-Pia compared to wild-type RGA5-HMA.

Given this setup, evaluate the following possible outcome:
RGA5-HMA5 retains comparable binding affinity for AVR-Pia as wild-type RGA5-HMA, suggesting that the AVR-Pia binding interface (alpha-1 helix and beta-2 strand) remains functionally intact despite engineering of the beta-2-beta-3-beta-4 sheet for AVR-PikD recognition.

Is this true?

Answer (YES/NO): NO